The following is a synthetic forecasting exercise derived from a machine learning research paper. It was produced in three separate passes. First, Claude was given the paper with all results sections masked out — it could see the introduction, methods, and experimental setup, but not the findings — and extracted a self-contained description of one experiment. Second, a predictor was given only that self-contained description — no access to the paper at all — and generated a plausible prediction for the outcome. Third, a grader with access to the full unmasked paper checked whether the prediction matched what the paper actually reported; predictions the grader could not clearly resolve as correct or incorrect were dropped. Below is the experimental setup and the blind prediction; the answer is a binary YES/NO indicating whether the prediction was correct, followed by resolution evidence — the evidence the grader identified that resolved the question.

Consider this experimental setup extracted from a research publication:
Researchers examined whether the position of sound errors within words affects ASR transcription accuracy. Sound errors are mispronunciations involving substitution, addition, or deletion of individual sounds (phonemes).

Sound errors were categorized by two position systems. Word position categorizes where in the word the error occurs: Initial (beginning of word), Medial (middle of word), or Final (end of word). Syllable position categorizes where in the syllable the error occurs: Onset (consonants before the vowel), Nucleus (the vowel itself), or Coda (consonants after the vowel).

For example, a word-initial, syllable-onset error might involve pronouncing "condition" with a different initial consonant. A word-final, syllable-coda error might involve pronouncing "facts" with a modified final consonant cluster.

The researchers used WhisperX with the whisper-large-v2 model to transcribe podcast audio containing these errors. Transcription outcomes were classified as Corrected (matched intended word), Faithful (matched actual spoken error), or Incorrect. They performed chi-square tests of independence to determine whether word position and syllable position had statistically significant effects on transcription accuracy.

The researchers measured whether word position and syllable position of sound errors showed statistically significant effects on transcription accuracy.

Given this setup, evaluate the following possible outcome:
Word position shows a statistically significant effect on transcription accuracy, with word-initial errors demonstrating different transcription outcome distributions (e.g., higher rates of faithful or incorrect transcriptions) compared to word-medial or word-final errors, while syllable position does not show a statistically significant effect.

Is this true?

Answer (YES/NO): NO